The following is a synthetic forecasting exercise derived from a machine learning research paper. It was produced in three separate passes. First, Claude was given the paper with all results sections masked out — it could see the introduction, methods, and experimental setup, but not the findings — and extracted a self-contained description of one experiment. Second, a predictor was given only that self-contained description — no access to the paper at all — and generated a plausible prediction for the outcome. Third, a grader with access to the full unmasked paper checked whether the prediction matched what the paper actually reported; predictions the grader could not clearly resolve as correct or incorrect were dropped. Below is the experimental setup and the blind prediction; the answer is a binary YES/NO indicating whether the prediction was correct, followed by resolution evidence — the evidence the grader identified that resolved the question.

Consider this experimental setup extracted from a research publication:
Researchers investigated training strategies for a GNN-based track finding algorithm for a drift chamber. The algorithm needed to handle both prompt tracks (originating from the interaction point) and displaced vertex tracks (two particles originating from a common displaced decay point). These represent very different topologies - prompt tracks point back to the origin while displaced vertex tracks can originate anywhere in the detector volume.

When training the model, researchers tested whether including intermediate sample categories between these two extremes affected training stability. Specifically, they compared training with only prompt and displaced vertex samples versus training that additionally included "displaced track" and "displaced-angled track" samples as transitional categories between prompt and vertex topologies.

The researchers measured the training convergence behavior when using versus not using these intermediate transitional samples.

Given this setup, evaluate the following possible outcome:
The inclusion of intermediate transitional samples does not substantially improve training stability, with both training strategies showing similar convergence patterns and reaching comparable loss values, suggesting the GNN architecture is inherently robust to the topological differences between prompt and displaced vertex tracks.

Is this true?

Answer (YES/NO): NO